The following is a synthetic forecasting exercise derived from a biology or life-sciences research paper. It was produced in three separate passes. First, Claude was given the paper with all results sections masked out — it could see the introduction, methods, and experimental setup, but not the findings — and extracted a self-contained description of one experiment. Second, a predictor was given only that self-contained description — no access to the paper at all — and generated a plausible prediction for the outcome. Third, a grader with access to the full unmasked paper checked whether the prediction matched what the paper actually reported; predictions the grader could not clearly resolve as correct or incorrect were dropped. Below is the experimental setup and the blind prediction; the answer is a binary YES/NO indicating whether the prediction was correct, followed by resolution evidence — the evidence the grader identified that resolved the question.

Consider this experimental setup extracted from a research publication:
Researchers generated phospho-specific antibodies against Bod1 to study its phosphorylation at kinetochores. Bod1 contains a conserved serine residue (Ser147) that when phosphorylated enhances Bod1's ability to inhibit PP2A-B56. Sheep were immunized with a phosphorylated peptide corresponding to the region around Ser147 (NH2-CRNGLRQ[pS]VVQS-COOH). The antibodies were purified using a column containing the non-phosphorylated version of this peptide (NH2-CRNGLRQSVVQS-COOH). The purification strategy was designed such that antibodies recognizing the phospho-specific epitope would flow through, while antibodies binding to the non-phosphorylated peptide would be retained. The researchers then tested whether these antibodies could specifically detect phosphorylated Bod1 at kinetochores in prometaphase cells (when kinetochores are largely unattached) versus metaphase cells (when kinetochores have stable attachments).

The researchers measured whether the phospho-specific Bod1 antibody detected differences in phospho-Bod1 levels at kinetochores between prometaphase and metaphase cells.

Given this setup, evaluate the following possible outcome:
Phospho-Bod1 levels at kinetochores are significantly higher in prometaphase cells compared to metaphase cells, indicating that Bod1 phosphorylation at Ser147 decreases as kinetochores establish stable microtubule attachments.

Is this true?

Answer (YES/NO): YES